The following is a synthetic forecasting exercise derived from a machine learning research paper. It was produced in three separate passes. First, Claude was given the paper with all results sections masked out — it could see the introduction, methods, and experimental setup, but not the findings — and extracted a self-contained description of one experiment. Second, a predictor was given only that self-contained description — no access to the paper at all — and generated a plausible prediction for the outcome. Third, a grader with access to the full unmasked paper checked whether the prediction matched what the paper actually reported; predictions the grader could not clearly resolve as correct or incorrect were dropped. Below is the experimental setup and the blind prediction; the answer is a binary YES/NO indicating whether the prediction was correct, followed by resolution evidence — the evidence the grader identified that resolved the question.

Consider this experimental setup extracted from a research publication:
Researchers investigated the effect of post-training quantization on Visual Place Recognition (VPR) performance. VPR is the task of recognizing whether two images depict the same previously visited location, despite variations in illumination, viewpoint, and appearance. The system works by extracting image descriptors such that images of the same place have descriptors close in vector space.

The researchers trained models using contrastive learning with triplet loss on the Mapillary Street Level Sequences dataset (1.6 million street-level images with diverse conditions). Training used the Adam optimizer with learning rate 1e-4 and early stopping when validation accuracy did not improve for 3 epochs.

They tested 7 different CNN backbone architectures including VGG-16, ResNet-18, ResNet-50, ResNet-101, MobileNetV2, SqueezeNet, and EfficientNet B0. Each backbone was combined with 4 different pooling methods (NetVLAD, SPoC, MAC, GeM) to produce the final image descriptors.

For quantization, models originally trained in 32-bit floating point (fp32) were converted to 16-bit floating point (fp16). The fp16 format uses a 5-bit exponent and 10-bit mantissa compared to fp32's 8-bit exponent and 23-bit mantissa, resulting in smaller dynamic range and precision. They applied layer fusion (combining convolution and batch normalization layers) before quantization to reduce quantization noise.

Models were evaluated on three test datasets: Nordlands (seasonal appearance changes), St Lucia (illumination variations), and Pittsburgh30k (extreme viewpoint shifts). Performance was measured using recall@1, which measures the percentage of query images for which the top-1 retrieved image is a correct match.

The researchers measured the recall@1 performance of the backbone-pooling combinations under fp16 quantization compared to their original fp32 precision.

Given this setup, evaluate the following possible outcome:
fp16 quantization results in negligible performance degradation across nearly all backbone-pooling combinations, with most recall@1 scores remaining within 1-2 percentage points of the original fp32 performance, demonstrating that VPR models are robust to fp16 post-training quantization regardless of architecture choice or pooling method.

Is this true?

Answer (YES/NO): YES